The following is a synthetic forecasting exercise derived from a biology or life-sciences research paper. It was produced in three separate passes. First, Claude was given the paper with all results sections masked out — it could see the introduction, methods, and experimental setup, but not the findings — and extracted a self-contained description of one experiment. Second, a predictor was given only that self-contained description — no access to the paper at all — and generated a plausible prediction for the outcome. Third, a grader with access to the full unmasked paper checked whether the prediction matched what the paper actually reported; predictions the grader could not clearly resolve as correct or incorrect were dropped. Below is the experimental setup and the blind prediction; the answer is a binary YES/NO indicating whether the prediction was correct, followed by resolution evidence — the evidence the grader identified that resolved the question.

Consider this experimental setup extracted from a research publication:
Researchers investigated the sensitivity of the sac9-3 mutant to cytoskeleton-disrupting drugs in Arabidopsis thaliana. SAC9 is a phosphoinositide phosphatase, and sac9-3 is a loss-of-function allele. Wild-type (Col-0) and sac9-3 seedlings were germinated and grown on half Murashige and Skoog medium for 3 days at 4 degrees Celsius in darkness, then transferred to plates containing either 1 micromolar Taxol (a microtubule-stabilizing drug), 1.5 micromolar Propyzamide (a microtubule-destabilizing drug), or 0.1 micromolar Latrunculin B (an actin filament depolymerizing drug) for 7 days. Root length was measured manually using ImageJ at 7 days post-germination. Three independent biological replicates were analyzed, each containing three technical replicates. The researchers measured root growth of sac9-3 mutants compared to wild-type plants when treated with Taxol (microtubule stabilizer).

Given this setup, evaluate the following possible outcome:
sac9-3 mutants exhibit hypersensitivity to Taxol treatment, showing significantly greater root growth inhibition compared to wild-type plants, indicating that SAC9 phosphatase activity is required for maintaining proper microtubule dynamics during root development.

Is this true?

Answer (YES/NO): NO